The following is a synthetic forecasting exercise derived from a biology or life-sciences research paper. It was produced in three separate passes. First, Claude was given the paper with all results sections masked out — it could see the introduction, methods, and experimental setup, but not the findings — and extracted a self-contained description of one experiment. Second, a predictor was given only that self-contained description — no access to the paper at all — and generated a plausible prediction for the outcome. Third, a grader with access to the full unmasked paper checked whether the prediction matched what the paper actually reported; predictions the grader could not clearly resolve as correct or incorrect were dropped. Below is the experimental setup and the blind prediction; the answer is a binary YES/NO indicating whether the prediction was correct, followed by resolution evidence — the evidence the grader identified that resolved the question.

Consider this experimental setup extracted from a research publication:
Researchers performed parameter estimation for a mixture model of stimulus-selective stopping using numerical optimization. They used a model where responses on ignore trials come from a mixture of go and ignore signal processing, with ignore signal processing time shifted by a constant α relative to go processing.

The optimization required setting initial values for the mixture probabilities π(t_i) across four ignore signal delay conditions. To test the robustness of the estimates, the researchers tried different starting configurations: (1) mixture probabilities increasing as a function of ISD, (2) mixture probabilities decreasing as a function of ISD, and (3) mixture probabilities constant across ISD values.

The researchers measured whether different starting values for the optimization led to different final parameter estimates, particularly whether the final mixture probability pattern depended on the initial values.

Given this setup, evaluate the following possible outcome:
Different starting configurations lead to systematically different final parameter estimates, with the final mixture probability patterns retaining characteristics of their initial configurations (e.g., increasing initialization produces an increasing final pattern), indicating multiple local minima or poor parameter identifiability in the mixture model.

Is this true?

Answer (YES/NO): NO